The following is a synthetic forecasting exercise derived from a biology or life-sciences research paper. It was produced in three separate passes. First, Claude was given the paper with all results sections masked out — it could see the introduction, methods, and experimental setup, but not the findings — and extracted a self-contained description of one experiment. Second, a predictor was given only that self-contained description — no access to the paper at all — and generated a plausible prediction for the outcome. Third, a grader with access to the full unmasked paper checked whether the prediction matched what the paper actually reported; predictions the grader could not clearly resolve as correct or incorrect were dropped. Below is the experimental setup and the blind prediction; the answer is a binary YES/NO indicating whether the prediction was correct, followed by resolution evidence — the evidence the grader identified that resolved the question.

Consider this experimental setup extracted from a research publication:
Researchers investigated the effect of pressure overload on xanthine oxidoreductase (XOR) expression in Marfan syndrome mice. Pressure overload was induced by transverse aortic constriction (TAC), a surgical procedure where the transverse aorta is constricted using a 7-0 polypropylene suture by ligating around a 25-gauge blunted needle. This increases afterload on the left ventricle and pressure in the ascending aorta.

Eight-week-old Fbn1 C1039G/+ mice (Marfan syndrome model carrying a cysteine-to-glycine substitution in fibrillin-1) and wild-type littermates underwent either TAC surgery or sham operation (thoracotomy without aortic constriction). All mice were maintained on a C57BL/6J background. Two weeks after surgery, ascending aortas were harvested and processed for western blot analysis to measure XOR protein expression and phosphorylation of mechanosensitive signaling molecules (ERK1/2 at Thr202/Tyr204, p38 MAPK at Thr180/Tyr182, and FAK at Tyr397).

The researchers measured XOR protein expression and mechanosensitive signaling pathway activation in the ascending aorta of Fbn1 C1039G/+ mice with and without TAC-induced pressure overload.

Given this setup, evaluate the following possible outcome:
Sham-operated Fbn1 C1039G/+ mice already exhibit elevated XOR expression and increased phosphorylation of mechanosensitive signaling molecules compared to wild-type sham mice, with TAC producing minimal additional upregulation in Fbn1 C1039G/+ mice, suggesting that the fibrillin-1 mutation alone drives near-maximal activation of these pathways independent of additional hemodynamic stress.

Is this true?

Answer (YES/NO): NO